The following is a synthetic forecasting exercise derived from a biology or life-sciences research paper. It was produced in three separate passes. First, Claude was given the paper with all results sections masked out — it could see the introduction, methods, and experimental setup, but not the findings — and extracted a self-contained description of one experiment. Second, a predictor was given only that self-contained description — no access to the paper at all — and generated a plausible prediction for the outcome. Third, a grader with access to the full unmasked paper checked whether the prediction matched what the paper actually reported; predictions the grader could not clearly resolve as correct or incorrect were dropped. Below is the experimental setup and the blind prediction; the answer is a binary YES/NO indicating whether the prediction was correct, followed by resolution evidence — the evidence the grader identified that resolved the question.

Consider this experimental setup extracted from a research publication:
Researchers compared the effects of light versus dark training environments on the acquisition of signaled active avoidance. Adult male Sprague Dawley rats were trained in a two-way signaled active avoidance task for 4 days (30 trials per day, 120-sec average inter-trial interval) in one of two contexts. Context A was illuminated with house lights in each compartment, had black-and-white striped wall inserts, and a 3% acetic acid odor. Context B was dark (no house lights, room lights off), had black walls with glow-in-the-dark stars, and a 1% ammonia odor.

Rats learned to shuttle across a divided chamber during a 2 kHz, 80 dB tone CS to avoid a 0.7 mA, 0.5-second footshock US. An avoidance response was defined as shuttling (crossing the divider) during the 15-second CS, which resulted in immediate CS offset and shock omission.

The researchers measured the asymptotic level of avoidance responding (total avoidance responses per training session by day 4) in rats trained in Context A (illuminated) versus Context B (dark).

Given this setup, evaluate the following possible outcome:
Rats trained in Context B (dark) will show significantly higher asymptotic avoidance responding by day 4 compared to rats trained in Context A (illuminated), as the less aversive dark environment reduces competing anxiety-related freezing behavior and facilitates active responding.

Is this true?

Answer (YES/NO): YES